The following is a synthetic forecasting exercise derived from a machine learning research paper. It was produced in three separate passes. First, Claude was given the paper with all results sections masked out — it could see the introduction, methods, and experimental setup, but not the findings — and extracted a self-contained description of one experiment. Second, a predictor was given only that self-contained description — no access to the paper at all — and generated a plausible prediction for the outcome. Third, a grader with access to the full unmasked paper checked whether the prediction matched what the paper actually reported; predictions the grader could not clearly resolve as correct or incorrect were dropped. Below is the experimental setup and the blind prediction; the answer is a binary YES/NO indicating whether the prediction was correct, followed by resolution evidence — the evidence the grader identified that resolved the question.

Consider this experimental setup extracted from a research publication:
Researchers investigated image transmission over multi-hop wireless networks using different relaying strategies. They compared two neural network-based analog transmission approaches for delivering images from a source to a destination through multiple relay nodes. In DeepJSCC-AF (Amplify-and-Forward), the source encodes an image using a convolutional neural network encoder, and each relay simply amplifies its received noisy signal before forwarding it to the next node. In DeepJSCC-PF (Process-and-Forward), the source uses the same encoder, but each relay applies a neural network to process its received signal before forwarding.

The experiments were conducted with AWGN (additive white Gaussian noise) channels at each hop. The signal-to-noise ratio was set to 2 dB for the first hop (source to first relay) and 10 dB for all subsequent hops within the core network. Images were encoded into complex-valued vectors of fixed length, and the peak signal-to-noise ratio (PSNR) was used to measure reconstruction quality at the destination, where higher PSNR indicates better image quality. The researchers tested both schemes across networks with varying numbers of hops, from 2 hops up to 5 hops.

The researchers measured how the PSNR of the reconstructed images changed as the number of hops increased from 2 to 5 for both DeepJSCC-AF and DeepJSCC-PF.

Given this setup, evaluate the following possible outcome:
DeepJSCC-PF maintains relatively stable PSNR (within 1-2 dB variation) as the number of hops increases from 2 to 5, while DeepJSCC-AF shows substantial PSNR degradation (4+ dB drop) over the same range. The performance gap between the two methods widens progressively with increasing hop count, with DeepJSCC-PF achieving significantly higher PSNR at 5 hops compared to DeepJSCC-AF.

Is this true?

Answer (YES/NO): NO